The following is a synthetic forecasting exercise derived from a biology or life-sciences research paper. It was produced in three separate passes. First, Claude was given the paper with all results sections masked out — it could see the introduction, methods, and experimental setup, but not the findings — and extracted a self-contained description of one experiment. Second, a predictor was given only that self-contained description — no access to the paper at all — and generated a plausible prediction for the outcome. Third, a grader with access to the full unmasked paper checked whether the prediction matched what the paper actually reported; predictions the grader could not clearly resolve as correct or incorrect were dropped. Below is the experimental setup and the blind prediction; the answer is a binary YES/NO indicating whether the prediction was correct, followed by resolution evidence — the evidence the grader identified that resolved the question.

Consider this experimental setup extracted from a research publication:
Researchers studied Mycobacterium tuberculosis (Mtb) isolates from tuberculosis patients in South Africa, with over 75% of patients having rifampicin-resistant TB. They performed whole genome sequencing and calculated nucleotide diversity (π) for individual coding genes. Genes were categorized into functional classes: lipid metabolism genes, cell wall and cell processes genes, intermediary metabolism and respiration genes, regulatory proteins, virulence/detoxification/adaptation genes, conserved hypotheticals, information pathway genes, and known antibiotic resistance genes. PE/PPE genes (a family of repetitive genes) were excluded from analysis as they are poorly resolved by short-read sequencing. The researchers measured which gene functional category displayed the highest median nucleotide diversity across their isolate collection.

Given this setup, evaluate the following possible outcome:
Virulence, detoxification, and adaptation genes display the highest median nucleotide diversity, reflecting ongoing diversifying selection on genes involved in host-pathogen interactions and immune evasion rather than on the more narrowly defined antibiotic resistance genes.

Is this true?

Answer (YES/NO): NO